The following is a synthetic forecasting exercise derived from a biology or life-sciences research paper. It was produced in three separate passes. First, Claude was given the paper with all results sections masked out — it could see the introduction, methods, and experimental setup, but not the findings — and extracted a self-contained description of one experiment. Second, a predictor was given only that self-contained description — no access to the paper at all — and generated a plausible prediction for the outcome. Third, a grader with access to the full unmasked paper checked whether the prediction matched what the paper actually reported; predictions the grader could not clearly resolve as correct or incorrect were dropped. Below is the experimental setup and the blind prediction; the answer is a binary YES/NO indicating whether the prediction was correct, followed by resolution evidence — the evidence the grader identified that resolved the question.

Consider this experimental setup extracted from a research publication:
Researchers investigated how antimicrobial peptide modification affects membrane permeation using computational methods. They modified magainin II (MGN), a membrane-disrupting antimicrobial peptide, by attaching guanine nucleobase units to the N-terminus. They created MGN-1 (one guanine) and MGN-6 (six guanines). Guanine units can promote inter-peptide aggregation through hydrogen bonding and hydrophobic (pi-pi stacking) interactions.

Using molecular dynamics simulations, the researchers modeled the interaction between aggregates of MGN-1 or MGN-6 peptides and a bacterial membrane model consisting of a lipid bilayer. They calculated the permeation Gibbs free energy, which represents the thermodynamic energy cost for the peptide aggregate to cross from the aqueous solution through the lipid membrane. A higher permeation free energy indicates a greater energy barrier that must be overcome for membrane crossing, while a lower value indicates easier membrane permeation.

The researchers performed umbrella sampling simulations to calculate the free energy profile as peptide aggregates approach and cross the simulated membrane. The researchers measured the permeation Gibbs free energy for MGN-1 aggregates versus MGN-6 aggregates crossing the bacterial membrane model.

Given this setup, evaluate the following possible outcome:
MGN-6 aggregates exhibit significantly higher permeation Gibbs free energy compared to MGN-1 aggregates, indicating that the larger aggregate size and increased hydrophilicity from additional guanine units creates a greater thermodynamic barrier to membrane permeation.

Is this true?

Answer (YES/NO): YES